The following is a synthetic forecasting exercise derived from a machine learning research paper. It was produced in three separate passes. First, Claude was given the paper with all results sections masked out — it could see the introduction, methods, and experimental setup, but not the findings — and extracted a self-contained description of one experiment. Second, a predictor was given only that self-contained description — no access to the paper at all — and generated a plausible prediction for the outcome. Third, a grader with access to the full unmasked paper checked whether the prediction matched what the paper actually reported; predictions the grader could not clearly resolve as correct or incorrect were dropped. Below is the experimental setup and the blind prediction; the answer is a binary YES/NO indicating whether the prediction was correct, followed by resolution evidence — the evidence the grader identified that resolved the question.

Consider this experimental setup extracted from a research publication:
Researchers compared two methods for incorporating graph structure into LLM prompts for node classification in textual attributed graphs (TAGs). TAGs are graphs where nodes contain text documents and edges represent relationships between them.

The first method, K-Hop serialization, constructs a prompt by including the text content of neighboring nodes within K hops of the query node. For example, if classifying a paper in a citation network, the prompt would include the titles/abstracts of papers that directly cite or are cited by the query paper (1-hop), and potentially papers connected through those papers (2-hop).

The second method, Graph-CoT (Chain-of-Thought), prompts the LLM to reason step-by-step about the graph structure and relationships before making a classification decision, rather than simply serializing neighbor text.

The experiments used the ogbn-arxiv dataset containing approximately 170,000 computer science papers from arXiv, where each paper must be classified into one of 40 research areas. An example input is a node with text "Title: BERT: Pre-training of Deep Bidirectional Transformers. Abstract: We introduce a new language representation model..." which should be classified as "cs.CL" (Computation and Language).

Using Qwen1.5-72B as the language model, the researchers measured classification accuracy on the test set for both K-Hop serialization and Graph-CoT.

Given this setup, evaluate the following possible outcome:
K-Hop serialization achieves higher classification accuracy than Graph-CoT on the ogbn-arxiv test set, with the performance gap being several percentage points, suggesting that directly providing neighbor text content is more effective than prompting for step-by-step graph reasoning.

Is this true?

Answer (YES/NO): NO